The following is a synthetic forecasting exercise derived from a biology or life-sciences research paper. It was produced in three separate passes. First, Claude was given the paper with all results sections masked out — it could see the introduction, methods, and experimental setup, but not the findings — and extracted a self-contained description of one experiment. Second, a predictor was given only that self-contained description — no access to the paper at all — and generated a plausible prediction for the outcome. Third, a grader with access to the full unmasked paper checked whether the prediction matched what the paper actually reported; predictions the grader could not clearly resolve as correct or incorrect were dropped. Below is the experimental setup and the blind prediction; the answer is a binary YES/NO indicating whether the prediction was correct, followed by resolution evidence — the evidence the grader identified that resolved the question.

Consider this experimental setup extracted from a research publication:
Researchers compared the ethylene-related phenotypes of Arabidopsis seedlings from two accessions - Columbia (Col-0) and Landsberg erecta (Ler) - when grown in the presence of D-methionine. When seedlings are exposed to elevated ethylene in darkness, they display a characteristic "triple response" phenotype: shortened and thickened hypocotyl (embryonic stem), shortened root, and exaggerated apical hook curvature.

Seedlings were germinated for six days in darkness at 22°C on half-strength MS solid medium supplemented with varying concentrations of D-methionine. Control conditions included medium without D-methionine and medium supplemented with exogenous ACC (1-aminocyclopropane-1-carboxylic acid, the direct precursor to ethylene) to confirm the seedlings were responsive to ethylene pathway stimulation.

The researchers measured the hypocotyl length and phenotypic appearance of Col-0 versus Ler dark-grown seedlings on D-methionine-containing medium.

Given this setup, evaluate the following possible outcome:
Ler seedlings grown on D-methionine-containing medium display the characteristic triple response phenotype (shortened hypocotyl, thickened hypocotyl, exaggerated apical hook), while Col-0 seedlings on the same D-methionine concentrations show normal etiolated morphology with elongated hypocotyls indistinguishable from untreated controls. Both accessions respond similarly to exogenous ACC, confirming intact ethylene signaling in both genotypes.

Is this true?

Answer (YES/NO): NO